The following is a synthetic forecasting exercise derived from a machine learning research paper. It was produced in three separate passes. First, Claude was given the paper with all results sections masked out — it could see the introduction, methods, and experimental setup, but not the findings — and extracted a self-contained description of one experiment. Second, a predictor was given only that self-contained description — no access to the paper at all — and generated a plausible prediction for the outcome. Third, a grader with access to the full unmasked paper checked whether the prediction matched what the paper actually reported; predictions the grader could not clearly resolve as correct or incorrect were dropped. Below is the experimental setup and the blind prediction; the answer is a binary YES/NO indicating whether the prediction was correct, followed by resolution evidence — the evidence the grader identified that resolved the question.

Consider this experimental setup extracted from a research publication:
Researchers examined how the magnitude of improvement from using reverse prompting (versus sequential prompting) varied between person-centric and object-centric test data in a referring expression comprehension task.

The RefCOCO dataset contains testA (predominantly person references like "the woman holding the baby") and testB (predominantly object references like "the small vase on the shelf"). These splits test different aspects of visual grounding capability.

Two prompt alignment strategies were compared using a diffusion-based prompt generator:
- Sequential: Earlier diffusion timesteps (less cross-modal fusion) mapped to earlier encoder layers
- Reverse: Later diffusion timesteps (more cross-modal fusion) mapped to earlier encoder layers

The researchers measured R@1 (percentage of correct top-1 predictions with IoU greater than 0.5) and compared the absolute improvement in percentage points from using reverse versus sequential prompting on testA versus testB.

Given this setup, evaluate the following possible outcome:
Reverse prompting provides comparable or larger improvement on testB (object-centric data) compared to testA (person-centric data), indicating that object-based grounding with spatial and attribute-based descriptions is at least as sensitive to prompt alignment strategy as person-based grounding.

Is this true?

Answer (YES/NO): YES